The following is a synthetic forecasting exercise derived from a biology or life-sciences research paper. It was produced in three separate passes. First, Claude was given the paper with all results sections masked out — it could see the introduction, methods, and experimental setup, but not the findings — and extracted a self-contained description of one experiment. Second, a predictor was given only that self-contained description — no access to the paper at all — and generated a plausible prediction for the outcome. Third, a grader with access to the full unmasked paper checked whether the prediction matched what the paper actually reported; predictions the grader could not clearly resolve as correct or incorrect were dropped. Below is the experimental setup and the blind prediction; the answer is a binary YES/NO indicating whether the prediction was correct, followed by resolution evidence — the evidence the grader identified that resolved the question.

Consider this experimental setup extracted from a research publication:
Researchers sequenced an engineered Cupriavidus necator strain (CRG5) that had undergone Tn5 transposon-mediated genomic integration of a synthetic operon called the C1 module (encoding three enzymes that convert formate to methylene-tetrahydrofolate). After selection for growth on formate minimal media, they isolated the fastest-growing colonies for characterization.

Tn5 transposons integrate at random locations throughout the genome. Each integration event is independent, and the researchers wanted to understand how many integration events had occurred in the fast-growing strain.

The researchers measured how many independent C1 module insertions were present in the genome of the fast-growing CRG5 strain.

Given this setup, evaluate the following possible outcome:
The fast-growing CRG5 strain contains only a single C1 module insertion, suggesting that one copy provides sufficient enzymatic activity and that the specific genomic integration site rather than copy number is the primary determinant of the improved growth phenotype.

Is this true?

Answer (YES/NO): NO